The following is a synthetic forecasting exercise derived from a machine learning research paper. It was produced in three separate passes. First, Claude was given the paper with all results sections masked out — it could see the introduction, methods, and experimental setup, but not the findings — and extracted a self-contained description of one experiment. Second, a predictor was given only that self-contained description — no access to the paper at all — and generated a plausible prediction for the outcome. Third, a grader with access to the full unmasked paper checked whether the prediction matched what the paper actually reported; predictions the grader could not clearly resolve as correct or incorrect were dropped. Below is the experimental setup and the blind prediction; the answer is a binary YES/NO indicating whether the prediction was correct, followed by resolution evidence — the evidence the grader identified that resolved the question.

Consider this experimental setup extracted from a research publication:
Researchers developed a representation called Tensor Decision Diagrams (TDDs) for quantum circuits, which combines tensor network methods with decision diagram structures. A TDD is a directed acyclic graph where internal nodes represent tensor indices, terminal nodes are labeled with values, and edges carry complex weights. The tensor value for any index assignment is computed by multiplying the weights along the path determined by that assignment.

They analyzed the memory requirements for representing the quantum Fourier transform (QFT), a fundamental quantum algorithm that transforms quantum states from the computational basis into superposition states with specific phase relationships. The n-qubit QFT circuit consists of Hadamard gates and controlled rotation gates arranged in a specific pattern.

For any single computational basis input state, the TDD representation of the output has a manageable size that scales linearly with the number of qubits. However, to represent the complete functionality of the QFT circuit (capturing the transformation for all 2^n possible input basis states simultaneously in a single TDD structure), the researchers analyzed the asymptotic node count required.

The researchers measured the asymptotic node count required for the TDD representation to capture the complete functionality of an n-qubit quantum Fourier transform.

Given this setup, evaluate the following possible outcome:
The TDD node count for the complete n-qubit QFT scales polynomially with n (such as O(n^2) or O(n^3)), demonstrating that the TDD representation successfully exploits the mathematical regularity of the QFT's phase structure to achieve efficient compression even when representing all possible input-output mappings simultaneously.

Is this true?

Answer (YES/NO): NO